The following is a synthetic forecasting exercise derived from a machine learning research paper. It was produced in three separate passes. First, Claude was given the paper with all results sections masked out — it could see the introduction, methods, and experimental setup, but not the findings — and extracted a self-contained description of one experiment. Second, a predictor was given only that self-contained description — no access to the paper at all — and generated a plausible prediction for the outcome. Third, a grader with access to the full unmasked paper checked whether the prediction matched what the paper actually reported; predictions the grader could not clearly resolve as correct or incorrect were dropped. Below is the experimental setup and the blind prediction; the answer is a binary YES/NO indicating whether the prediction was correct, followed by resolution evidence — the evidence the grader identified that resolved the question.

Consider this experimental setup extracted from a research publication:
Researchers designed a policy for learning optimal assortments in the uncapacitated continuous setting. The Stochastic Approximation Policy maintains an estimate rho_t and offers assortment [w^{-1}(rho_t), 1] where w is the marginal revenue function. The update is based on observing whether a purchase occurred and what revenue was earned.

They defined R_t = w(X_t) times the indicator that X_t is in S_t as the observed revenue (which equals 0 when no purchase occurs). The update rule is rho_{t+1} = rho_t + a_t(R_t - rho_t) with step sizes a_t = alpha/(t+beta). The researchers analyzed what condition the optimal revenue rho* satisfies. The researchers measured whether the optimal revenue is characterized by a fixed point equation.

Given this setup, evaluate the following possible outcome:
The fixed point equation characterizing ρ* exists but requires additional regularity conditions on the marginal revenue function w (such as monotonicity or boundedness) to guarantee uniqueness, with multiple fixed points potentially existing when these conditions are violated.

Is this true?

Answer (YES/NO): NO